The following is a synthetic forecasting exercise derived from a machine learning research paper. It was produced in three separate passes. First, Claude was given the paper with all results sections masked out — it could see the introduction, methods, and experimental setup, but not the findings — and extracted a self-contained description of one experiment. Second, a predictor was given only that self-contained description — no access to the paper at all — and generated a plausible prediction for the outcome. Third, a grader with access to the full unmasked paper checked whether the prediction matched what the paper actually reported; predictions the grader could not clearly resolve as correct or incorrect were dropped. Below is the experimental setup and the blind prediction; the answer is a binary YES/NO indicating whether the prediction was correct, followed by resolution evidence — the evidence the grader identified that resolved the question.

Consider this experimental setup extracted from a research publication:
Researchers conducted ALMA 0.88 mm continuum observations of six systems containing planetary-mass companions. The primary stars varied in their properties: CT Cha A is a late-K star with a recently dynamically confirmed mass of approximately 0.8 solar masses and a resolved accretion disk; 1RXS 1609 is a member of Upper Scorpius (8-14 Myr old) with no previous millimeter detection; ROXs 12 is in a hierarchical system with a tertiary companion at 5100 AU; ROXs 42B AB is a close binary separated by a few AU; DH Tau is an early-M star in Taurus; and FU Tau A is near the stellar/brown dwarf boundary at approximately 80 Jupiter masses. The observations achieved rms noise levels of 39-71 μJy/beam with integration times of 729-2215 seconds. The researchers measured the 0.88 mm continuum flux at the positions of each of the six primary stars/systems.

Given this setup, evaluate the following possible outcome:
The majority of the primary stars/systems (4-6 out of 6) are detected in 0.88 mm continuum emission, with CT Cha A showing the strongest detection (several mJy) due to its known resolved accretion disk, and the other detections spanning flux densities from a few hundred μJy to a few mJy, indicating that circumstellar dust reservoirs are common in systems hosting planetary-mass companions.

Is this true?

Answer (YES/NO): NO